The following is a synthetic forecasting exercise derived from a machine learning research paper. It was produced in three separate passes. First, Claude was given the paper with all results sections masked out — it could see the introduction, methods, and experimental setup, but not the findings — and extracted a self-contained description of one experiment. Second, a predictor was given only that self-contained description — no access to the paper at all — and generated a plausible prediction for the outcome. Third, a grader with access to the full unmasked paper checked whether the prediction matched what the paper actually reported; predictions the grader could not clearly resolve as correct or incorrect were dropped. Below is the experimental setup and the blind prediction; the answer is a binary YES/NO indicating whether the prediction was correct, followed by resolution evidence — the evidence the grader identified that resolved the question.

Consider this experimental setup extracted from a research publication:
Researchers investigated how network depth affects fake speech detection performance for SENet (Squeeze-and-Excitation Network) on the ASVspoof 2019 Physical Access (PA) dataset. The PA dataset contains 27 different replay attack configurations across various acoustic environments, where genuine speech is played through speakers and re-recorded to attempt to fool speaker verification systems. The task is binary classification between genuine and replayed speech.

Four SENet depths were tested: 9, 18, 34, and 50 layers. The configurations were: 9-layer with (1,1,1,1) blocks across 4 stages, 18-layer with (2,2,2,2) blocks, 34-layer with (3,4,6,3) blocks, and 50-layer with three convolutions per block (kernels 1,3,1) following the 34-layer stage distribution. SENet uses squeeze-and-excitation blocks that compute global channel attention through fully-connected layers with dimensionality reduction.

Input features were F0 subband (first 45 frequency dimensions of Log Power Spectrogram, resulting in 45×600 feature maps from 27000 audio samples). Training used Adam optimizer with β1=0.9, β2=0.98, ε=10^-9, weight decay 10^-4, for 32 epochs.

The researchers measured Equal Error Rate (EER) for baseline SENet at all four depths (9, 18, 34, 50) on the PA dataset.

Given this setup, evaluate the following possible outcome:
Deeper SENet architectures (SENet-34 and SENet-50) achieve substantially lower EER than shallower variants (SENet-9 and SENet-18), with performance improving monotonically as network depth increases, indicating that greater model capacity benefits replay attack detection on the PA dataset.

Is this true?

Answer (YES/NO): NO